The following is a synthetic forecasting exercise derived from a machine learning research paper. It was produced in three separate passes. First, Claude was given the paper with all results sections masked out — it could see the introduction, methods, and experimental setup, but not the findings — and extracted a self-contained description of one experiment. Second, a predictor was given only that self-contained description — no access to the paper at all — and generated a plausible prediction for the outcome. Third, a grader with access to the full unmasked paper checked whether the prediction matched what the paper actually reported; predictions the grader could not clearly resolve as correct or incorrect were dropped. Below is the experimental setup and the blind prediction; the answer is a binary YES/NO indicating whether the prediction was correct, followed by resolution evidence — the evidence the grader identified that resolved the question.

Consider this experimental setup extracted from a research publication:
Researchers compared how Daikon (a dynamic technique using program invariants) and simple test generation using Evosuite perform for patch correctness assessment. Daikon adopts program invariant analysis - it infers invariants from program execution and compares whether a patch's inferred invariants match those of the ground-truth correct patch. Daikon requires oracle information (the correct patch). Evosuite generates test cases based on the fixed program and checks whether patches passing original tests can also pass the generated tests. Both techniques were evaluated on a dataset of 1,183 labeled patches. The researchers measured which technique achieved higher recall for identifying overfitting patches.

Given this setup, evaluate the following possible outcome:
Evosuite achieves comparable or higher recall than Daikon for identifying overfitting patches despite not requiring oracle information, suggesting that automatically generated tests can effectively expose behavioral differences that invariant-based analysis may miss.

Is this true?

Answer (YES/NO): NO